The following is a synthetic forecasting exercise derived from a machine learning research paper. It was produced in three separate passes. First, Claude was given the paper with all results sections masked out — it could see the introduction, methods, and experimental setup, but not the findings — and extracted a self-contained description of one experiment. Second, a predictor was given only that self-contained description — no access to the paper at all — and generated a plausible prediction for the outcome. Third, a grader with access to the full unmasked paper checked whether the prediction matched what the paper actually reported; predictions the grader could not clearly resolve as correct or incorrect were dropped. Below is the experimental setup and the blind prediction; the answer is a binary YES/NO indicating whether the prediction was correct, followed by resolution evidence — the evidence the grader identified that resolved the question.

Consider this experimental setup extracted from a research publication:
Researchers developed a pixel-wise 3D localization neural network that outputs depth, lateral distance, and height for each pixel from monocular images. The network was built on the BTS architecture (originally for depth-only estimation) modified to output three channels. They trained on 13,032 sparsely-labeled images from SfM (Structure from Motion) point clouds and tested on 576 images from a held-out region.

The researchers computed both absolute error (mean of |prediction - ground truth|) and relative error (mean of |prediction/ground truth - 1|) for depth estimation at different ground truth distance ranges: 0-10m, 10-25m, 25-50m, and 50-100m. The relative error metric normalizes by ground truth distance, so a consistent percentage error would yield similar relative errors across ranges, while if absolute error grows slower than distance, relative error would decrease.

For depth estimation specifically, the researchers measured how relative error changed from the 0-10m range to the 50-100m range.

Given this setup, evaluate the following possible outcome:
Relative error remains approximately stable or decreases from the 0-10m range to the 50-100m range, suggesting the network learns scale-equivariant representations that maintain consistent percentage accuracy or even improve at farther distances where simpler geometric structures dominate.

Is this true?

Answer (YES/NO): YES